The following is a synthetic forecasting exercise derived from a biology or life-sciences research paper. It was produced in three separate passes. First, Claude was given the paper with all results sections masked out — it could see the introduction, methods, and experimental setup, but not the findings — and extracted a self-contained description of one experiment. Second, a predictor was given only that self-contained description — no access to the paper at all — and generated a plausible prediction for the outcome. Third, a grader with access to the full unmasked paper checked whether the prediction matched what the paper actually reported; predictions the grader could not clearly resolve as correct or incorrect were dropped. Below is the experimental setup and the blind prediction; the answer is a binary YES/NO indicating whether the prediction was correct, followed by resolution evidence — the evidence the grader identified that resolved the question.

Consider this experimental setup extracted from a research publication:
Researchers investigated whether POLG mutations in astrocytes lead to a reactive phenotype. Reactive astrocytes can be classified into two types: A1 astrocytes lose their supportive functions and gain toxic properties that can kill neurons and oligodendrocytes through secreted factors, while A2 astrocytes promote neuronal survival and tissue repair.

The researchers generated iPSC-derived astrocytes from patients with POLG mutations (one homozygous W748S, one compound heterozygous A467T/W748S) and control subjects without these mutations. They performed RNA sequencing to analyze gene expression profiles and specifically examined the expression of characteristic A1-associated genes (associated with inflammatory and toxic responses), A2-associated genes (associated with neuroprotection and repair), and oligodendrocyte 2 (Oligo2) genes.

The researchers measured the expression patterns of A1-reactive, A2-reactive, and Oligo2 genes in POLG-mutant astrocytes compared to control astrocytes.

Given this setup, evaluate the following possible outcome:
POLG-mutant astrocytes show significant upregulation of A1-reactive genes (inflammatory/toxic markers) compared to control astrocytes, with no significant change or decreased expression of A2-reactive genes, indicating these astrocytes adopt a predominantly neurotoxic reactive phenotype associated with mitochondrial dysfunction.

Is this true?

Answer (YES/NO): YES